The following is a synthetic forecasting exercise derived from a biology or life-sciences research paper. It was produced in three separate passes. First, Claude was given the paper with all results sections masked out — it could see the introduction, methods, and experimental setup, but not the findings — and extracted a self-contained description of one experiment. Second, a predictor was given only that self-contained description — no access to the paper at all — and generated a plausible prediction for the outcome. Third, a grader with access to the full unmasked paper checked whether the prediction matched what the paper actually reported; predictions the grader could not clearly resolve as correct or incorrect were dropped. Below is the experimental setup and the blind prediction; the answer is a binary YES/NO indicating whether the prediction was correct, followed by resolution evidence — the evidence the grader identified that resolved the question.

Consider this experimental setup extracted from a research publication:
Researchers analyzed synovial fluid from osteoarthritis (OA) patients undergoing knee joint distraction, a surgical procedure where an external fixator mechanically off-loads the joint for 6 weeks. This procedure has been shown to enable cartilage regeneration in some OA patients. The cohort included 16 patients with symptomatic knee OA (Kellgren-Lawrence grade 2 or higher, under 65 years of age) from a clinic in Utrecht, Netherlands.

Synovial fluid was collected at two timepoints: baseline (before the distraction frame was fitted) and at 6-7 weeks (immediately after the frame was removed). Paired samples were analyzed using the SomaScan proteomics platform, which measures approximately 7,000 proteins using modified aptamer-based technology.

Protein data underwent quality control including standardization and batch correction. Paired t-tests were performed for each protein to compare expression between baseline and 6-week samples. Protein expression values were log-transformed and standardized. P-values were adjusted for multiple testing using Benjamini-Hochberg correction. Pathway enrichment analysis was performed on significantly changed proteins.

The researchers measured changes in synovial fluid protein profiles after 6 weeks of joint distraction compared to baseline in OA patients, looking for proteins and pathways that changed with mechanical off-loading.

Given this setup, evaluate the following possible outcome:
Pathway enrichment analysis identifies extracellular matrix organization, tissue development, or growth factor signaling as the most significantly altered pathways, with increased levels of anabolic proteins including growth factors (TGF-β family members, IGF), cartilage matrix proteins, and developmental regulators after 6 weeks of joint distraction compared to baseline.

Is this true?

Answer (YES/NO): NO